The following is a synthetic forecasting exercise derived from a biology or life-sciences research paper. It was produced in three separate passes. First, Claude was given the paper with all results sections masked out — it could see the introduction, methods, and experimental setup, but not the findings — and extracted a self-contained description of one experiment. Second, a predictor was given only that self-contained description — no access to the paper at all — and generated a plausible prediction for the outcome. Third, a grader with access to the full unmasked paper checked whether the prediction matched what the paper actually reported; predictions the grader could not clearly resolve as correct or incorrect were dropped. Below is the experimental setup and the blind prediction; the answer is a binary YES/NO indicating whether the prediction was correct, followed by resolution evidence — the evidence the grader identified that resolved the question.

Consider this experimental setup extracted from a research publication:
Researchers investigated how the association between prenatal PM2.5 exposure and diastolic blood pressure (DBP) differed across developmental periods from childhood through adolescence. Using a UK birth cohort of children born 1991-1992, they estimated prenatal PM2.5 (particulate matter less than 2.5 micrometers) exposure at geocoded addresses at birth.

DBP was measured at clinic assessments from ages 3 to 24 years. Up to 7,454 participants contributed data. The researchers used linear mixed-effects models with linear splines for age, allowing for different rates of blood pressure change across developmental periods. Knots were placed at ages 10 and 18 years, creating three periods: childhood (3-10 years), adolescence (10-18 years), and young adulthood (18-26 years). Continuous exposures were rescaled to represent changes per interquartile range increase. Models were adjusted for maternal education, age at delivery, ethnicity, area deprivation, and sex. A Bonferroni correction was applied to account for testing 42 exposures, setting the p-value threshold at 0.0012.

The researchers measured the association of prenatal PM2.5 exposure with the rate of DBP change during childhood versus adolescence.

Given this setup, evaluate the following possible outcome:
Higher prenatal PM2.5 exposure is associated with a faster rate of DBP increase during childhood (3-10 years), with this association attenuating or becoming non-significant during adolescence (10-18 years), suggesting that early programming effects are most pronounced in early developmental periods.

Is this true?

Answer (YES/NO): NO